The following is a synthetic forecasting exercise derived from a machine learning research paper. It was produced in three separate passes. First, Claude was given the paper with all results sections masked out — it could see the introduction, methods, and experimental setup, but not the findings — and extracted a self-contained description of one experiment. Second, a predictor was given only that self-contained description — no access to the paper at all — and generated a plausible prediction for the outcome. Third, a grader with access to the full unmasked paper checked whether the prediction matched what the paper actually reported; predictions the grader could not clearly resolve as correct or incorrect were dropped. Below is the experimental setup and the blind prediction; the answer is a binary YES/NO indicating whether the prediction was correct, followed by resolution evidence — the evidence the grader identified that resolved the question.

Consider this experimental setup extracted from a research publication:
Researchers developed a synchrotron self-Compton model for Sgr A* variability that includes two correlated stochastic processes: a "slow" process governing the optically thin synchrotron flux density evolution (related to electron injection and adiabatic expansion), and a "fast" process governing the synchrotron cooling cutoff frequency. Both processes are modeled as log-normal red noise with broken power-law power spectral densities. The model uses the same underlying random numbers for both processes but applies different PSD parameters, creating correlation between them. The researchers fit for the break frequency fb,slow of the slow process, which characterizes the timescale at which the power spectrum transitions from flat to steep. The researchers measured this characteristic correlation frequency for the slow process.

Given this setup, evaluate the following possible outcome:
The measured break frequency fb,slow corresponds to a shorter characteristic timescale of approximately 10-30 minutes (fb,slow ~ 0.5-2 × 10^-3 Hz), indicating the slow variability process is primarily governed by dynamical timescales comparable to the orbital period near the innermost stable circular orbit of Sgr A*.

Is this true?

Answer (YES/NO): NO